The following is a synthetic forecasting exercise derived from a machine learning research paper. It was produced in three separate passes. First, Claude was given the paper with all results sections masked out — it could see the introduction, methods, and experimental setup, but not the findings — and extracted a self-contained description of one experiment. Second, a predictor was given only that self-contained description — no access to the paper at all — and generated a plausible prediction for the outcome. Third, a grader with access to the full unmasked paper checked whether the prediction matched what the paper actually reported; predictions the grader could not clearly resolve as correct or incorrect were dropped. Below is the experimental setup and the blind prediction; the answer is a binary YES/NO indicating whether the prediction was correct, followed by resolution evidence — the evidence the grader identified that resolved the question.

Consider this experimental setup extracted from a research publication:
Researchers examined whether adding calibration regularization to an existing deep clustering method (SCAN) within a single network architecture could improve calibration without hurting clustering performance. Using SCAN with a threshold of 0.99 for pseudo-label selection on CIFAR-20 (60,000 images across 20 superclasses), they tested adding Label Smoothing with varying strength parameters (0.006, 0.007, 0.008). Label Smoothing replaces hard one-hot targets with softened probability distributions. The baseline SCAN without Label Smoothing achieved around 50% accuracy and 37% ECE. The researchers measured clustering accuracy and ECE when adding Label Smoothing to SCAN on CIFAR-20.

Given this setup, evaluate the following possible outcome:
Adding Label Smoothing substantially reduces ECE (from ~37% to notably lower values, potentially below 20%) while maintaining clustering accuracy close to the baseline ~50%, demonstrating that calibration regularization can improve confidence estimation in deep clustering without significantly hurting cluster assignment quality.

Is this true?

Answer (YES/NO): NO